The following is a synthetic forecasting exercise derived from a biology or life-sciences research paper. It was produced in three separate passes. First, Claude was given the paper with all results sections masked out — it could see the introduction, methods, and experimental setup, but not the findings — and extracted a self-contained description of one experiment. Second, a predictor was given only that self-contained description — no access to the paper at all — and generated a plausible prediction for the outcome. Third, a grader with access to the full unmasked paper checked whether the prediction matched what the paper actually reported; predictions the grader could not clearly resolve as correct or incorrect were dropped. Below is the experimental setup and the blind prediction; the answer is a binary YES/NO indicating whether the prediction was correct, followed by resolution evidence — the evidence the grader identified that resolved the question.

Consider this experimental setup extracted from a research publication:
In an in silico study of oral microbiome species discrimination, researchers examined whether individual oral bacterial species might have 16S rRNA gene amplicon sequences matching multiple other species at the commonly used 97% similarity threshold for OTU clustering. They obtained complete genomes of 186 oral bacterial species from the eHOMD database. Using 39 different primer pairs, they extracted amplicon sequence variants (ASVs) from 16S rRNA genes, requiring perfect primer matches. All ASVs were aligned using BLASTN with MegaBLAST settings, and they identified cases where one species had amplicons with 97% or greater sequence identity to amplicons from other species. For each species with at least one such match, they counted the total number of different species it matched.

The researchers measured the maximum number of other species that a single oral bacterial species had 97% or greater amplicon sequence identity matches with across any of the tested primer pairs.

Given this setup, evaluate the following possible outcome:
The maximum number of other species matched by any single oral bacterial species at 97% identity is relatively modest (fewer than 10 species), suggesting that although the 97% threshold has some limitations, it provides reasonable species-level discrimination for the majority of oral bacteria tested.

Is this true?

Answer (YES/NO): NO